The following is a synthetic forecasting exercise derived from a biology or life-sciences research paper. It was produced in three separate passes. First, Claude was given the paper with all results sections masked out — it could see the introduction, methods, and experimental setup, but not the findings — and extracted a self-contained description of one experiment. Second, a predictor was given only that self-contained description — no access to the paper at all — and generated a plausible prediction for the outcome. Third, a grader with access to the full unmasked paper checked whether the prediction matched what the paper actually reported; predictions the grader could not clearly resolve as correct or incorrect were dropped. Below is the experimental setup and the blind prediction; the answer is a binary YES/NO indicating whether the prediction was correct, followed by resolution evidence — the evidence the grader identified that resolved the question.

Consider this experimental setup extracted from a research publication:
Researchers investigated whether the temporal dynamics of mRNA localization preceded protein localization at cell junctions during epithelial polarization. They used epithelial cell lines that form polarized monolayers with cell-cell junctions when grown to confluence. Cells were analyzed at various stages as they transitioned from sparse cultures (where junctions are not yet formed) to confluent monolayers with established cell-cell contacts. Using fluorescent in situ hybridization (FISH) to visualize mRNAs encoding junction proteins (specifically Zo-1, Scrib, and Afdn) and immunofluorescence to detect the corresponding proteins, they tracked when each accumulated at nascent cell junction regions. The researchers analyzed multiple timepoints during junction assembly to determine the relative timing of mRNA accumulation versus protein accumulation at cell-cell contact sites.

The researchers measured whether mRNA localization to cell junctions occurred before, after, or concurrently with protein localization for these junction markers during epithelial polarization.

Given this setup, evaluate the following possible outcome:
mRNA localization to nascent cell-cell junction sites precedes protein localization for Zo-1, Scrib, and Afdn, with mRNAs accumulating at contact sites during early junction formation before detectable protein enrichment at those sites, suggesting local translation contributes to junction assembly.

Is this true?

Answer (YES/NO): NO